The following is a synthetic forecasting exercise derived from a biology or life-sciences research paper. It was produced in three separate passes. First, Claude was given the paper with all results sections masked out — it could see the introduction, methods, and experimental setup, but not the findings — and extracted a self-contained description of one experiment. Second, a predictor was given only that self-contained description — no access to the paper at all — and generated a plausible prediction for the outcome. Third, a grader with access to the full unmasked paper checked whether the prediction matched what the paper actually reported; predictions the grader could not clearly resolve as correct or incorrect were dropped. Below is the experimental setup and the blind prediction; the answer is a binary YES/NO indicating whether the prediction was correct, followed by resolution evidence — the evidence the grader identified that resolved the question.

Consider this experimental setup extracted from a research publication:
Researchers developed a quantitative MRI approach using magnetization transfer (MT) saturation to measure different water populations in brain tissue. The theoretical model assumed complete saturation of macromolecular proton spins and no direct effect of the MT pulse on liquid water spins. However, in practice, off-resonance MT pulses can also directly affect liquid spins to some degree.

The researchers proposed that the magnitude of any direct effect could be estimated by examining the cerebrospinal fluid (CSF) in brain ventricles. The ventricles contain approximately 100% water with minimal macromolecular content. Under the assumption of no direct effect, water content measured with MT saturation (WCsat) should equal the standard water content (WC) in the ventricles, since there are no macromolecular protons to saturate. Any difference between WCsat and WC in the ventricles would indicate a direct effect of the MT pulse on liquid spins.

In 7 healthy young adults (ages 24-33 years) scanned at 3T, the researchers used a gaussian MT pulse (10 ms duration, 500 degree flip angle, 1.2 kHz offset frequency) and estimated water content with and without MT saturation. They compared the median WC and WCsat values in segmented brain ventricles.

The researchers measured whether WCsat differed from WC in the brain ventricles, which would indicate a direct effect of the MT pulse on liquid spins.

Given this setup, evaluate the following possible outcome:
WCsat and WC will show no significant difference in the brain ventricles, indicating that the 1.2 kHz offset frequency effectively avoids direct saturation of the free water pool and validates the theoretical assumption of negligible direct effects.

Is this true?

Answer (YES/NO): NO